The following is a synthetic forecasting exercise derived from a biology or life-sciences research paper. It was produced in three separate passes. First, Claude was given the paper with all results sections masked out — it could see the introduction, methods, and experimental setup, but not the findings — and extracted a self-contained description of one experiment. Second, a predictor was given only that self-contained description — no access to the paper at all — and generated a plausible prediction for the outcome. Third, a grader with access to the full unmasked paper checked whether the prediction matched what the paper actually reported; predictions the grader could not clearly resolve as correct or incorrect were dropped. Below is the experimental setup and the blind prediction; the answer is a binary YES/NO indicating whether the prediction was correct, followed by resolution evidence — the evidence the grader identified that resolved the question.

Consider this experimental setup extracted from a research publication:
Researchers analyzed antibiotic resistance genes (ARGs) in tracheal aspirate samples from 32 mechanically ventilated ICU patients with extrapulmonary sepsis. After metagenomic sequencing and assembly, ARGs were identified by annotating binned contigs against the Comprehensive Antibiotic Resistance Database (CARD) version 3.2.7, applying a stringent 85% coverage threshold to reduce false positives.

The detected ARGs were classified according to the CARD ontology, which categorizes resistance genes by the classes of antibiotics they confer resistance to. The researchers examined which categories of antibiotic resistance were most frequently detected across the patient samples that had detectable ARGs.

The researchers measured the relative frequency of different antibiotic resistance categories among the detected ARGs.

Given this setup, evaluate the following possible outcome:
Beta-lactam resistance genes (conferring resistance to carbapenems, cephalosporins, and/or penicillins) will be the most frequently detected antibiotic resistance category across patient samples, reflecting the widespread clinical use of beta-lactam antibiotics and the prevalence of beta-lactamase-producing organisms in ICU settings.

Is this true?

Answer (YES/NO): NO